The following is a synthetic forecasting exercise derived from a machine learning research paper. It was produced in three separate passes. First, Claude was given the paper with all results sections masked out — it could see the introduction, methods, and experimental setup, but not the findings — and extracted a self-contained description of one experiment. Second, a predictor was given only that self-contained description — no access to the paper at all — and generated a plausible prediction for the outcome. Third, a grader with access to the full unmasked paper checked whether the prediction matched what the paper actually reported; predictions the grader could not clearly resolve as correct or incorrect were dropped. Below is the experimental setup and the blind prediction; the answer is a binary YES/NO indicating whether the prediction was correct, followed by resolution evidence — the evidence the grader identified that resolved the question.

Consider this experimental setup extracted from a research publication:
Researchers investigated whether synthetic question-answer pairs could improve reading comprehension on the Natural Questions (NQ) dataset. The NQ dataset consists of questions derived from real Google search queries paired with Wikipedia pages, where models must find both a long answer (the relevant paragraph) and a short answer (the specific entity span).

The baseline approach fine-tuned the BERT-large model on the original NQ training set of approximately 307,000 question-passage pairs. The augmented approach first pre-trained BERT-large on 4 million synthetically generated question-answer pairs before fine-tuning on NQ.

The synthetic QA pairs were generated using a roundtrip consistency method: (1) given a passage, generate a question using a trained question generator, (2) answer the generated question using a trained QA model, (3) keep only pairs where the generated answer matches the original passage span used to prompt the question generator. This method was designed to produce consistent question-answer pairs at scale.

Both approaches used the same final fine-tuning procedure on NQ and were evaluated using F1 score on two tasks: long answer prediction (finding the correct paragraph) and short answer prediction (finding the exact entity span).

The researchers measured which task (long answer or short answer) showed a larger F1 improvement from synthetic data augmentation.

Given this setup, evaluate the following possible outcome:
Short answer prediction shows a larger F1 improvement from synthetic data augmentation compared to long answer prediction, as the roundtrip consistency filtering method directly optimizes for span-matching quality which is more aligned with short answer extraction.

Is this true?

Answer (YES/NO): YES